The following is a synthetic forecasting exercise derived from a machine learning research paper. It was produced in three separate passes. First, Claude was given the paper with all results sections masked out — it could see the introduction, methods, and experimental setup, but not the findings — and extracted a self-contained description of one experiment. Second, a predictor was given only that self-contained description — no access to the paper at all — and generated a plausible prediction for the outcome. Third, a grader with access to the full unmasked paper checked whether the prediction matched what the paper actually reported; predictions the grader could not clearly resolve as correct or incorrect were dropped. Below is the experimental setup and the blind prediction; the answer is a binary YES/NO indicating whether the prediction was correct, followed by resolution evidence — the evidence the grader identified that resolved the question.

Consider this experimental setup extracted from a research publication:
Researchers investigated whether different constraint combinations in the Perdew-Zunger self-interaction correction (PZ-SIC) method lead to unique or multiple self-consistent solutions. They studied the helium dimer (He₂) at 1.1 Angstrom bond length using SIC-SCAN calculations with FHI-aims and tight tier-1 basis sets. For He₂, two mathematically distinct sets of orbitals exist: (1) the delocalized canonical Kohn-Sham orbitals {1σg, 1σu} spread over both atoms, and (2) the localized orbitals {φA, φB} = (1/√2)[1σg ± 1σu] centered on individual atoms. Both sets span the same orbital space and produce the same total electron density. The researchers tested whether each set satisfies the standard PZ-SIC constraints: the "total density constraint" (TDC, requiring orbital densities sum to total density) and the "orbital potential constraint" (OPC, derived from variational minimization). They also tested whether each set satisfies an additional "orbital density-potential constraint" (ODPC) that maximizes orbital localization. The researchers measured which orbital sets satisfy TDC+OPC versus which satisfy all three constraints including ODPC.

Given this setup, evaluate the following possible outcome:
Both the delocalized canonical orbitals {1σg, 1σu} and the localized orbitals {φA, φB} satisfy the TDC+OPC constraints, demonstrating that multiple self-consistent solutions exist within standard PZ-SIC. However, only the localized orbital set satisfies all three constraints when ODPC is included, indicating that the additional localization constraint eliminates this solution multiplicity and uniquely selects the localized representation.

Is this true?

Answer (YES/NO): YES